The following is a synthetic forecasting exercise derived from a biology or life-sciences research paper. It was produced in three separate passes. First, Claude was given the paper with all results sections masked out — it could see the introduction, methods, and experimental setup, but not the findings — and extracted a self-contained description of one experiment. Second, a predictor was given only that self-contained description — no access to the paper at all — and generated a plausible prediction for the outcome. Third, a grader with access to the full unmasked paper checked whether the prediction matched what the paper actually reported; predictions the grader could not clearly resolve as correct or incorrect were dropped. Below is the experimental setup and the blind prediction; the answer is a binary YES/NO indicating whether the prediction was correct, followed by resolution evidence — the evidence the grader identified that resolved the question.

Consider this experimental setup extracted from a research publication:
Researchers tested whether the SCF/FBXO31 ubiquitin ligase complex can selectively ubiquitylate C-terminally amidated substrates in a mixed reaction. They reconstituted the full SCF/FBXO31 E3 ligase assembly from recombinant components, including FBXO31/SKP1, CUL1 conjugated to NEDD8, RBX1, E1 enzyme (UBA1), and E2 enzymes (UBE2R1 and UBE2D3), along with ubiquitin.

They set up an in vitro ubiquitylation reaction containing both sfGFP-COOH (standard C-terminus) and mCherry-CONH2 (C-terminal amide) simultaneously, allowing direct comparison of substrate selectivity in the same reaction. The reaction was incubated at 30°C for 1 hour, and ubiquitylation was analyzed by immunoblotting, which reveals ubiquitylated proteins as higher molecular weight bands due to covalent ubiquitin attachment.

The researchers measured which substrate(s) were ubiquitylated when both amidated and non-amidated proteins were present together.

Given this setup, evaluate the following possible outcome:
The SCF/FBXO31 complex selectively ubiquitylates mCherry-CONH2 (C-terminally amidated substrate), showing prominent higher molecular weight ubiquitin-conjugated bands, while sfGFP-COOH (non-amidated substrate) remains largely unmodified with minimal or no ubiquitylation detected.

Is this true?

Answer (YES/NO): YES